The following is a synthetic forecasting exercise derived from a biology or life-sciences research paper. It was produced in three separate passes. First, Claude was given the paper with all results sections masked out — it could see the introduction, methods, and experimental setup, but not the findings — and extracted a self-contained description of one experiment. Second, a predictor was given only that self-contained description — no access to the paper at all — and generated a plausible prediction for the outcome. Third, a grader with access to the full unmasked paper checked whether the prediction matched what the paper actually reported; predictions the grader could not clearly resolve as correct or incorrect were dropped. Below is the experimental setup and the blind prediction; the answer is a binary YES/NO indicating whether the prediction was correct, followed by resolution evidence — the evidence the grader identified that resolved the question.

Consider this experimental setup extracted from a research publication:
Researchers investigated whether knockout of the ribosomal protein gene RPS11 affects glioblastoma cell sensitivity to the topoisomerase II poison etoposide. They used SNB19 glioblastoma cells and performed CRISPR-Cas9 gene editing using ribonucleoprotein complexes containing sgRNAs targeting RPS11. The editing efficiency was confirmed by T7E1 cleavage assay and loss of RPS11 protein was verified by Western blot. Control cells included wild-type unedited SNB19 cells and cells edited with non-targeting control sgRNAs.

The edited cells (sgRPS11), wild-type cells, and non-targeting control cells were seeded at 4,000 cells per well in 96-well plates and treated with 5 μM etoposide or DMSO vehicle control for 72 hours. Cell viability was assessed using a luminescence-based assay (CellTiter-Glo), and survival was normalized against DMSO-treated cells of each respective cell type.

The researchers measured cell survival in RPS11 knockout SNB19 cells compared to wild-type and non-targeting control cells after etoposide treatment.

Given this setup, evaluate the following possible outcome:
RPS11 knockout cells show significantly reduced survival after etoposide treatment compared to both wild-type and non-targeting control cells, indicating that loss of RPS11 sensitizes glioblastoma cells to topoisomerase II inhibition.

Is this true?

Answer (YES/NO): NO